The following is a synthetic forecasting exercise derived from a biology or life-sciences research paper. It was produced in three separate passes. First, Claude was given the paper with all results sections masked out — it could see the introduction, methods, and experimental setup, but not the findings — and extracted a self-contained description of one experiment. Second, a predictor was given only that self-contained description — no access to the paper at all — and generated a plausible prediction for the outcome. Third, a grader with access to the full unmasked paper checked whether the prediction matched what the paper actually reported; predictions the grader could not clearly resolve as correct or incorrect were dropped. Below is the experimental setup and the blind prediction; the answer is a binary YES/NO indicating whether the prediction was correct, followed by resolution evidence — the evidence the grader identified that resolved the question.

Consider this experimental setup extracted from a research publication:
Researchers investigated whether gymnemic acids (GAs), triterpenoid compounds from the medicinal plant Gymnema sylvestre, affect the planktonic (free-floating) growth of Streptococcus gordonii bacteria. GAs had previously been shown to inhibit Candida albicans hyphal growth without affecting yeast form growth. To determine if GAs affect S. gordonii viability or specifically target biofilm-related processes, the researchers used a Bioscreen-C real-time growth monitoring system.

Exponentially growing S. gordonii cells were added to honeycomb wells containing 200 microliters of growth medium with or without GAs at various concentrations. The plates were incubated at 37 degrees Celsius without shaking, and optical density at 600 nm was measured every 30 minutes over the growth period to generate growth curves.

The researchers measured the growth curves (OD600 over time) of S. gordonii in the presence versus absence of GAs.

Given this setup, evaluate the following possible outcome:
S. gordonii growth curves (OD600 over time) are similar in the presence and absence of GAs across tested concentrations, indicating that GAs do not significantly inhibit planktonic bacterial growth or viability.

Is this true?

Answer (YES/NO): NO